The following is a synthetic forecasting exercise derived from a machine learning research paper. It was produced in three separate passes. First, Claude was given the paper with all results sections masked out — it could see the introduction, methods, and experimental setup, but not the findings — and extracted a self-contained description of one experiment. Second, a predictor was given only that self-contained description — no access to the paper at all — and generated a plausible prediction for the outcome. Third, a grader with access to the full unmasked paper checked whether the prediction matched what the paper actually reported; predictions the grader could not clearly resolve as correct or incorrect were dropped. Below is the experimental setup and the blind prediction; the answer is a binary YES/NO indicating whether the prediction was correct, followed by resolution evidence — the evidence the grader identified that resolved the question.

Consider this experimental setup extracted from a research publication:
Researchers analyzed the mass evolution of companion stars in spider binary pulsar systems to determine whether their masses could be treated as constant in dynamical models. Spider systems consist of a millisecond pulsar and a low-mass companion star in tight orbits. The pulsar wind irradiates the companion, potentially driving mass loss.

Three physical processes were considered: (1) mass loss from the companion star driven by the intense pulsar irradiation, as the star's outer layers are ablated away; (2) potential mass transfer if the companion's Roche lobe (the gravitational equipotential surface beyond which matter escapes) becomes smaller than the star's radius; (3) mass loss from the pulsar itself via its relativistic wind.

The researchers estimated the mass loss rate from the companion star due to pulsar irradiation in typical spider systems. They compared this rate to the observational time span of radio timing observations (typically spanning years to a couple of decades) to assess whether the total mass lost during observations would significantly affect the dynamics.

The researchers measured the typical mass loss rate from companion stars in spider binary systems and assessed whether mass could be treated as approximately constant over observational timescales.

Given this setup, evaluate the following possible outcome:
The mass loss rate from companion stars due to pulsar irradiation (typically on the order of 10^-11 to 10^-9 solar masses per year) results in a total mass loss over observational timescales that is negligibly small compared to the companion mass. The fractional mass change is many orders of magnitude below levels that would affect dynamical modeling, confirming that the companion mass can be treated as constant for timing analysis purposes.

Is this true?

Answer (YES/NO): YES